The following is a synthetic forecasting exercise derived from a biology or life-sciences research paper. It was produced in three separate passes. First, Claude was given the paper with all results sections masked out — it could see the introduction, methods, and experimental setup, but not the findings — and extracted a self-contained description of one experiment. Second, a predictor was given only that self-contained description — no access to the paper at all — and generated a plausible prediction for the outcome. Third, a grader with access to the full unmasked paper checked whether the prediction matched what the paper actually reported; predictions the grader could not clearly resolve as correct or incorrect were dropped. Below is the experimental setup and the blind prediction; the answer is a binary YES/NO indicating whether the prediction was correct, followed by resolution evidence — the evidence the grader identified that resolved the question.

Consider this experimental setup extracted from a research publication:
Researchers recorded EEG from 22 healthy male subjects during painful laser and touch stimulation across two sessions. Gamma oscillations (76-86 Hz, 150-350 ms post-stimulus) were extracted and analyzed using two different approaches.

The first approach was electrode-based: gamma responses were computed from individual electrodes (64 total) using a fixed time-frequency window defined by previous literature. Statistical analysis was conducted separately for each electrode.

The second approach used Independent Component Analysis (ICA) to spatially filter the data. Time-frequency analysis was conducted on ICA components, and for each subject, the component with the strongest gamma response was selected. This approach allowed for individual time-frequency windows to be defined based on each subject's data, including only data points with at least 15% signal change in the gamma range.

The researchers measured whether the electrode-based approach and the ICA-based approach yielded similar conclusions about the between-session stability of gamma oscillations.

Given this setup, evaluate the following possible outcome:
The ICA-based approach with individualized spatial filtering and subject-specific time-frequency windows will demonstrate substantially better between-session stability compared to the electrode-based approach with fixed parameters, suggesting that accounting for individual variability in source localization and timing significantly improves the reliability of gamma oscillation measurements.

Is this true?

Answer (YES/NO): NO